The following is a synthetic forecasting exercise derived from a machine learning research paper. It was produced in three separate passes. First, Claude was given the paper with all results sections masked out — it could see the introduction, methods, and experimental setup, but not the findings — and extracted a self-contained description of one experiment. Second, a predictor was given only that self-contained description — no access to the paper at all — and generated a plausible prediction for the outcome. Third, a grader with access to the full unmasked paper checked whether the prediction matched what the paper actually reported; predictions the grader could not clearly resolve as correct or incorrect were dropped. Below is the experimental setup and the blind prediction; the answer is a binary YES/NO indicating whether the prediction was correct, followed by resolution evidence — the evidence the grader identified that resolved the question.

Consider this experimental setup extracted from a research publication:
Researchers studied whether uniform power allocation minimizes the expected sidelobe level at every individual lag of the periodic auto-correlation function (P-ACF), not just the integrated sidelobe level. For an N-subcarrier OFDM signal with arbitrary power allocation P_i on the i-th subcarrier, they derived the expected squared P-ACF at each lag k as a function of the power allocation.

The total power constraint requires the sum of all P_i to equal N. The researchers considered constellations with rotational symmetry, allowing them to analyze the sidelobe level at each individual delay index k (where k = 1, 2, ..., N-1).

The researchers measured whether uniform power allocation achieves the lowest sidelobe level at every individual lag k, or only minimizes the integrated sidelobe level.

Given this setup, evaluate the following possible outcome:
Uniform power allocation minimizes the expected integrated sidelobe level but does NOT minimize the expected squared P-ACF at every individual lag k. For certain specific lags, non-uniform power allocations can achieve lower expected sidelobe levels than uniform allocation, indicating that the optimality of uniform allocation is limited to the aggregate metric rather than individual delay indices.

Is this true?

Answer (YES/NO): NO